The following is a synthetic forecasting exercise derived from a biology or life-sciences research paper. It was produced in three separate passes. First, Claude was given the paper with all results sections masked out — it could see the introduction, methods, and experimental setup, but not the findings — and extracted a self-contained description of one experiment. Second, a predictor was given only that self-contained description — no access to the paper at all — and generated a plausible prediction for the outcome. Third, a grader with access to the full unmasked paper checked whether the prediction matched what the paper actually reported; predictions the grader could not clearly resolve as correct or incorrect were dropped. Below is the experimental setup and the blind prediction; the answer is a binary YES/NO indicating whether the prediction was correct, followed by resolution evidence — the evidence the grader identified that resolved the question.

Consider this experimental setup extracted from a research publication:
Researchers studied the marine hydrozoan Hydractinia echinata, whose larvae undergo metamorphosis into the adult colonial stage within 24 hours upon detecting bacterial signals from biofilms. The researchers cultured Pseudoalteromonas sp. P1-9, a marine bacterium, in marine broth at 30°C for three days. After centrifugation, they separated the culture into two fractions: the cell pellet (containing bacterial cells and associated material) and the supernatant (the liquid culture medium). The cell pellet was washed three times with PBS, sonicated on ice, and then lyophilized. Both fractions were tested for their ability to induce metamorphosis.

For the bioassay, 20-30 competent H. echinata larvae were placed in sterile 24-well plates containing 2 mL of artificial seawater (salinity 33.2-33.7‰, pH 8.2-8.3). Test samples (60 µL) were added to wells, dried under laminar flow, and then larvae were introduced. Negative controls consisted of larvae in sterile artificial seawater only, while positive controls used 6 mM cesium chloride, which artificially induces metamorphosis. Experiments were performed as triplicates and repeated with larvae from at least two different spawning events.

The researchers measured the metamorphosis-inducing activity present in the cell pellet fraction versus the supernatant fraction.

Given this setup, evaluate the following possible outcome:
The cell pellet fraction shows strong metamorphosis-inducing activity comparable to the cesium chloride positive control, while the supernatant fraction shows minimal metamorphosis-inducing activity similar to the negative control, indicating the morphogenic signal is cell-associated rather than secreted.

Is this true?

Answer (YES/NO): YES